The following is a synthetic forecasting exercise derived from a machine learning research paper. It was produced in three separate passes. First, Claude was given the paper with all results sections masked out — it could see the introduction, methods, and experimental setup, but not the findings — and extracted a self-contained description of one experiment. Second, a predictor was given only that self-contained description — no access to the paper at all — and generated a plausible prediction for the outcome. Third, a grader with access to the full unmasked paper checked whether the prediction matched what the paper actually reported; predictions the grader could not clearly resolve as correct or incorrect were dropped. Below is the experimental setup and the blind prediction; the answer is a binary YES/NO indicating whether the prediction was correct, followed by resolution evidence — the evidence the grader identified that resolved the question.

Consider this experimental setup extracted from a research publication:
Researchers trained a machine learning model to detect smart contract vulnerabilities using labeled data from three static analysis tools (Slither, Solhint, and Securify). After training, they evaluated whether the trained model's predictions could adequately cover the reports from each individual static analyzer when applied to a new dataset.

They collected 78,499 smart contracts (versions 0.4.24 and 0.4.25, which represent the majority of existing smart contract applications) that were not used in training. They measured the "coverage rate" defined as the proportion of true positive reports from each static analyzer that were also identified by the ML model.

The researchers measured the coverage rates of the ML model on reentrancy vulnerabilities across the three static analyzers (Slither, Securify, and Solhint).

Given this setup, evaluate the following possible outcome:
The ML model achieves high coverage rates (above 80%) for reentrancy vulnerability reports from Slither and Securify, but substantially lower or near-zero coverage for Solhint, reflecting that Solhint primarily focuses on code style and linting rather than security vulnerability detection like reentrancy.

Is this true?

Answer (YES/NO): NO